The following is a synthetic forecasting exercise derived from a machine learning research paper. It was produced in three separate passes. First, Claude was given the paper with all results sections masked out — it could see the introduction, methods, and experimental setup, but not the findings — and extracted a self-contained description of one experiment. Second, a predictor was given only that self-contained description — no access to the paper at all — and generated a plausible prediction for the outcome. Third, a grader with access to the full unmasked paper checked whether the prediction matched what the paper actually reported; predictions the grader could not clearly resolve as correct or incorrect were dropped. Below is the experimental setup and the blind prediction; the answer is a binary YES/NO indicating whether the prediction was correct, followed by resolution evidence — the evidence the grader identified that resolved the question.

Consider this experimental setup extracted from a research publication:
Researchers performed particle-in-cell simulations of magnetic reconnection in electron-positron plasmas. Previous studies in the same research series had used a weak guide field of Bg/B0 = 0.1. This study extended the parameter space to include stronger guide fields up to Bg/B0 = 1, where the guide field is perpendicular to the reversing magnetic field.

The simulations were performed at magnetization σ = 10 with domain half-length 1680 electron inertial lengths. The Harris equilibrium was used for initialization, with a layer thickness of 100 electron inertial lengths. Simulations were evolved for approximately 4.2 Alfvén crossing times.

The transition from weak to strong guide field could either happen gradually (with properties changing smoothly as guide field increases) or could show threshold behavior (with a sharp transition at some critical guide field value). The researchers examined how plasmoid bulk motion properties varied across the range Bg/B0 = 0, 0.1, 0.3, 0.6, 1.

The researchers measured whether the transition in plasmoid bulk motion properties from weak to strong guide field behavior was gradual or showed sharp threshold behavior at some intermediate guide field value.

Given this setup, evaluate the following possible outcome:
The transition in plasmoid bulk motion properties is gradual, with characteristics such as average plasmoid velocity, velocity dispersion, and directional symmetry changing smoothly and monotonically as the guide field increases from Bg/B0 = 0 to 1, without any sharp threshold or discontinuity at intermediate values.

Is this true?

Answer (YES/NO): YES